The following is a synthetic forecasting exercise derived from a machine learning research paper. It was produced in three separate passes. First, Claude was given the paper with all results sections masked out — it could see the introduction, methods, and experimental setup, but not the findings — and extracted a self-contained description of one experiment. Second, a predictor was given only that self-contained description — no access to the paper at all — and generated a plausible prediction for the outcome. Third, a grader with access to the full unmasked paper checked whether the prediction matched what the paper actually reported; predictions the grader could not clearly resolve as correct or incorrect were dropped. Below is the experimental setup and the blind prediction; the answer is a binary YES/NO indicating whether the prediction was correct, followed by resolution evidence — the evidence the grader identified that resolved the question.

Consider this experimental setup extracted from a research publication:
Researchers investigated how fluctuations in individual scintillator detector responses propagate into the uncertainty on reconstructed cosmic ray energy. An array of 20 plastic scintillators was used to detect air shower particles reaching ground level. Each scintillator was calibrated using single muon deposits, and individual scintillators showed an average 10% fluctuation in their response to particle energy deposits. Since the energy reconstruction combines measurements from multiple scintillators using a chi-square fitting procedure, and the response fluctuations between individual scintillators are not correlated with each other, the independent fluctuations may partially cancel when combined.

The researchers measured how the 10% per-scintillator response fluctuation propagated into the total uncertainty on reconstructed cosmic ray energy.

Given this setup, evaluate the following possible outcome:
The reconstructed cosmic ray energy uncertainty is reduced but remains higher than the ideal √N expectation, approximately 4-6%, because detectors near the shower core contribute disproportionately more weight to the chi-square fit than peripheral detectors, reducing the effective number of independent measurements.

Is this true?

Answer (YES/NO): NO